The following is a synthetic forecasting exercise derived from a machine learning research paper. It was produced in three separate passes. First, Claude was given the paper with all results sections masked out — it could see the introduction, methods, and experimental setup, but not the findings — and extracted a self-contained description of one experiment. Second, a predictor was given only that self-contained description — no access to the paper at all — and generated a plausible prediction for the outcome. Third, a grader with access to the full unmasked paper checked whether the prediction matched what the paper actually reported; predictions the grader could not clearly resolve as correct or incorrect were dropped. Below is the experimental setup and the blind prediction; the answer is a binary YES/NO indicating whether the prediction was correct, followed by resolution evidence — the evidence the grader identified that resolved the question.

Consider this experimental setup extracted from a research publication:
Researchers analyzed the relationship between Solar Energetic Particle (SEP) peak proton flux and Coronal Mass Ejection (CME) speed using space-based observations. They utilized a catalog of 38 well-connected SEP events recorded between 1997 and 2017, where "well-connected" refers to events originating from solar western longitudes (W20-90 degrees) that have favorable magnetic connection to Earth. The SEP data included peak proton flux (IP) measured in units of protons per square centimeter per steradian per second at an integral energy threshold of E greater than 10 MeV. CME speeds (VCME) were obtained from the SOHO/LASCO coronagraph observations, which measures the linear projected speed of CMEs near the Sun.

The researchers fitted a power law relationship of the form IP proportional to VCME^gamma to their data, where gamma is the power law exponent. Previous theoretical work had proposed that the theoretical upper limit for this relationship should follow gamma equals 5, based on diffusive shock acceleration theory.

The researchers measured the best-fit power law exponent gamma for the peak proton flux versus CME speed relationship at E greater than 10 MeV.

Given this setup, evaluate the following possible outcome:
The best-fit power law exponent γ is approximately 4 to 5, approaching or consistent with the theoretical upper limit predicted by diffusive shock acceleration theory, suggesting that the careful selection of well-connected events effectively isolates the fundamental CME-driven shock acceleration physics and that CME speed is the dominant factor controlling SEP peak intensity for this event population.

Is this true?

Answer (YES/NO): NO